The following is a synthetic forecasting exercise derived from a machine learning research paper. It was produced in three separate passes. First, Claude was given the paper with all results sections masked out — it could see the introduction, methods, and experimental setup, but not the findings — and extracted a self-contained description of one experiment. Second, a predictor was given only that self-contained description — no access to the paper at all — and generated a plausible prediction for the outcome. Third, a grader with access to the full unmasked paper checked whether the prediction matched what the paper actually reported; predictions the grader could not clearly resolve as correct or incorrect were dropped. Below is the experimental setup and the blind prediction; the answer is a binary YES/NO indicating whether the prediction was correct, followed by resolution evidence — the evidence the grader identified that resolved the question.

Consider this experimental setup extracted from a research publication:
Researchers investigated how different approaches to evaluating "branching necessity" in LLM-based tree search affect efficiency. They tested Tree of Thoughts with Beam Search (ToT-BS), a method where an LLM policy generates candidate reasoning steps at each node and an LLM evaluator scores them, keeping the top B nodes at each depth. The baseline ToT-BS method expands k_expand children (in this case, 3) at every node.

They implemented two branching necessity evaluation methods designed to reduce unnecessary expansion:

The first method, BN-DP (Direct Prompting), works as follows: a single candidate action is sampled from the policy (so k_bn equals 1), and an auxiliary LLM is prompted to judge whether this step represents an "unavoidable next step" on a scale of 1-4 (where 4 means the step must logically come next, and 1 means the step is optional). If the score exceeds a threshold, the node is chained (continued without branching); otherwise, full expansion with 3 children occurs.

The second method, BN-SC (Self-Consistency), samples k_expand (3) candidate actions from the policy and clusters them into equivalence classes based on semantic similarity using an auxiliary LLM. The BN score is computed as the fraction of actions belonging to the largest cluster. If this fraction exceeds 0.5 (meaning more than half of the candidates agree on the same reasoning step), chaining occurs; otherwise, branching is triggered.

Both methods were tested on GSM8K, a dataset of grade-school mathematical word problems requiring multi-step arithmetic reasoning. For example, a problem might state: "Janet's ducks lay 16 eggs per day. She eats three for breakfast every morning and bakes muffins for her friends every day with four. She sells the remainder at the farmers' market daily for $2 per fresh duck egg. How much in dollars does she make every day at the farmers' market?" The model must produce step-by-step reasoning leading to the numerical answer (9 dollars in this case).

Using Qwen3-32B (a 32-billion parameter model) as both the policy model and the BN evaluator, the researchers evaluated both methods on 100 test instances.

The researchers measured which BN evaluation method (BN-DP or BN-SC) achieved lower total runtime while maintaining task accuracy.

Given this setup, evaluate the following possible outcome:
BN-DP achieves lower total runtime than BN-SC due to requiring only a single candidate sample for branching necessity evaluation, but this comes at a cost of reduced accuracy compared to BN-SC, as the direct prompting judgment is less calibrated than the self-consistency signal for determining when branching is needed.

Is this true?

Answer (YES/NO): NO